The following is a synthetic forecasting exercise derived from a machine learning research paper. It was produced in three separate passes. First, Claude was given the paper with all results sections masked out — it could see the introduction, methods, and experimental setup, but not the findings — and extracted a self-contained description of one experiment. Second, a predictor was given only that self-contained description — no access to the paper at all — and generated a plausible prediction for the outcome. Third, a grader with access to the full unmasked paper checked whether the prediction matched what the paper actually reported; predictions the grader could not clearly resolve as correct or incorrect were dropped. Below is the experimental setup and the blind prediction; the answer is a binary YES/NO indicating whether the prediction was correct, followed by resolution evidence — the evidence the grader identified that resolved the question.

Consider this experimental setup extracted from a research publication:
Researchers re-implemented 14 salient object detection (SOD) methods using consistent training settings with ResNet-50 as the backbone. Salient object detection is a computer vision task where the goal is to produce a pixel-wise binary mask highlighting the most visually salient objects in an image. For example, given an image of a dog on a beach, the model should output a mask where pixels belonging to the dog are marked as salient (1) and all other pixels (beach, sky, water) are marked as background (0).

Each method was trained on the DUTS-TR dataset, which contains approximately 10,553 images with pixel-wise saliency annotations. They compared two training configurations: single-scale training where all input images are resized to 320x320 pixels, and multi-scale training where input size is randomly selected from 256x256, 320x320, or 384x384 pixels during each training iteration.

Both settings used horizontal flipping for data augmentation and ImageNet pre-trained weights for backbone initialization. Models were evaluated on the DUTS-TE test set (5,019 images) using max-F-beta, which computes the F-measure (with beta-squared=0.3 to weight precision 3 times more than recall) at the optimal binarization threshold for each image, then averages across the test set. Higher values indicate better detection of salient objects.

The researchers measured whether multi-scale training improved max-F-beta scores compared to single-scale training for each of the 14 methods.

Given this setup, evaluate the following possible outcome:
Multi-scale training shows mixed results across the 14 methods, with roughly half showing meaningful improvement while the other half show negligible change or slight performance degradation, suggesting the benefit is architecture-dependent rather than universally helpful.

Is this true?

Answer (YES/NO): NO